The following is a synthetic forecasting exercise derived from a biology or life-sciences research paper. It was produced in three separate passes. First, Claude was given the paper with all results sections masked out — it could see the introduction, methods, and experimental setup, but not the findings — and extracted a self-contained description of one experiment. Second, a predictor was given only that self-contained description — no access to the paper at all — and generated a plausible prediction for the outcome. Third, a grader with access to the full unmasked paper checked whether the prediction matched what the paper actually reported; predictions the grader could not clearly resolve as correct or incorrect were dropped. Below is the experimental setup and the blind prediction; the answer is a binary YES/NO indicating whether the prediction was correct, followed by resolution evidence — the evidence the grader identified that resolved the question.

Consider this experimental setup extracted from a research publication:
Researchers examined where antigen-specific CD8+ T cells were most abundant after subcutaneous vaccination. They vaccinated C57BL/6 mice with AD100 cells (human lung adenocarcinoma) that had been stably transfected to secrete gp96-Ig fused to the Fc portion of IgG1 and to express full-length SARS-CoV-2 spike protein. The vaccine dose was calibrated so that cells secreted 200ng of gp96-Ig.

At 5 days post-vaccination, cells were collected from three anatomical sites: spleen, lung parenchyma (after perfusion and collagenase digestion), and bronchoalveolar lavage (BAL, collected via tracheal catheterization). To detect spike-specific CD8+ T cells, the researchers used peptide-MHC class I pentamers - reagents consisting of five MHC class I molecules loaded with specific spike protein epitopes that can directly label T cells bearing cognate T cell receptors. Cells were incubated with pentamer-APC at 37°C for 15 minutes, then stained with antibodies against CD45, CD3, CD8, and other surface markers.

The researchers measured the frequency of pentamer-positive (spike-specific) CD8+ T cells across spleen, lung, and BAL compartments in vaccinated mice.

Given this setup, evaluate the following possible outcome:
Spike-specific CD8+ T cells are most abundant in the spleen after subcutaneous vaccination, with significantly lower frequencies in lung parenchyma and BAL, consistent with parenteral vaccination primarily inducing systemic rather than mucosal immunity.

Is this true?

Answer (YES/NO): NO